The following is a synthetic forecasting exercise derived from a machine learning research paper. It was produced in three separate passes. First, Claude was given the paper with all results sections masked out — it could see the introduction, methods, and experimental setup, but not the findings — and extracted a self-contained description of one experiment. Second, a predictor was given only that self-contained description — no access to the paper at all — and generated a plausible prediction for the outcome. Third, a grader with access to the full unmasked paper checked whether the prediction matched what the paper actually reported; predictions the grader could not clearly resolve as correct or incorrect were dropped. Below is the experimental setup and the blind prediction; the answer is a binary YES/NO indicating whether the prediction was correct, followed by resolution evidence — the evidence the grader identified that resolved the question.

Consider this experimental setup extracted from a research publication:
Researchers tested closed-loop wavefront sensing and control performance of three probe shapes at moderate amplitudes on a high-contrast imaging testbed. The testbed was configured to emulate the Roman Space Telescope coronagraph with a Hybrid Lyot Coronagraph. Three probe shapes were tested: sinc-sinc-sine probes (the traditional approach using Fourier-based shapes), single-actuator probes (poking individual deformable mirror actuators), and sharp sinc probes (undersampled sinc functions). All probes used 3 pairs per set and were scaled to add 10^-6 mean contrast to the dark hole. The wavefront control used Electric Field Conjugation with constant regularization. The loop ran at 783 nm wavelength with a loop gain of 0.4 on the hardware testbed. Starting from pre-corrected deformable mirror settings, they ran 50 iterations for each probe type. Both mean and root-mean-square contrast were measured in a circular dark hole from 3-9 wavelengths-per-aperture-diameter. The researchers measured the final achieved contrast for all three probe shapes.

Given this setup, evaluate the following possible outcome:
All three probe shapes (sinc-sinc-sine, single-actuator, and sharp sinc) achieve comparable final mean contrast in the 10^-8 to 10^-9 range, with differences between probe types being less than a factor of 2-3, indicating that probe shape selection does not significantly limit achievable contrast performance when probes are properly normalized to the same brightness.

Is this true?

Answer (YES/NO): YES